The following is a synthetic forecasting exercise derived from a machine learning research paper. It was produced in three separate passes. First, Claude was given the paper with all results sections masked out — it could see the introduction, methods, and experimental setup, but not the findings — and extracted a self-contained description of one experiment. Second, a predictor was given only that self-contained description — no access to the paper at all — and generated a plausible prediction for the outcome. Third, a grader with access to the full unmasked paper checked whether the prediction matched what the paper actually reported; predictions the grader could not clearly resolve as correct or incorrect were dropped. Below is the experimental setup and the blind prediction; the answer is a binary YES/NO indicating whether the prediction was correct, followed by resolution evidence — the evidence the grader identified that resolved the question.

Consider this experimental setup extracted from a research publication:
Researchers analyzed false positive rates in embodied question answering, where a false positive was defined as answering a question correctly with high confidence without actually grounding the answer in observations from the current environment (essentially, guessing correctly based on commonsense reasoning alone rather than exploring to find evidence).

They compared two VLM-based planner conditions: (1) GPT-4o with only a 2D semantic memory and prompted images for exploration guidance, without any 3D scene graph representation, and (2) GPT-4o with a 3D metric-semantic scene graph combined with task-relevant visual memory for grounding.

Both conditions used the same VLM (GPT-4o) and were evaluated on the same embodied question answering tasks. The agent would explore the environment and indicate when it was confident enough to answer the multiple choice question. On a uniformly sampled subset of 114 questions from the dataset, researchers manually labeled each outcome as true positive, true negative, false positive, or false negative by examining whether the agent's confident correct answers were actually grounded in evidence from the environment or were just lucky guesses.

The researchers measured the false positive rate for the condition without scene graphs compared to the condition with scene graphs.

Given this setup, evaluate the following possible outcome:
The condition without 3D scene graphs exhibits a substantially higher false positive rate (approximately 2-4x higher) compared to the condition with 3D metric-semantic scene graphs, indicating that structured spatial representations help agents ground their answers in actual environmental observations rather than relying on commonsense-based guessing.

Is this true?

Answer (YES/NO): YES